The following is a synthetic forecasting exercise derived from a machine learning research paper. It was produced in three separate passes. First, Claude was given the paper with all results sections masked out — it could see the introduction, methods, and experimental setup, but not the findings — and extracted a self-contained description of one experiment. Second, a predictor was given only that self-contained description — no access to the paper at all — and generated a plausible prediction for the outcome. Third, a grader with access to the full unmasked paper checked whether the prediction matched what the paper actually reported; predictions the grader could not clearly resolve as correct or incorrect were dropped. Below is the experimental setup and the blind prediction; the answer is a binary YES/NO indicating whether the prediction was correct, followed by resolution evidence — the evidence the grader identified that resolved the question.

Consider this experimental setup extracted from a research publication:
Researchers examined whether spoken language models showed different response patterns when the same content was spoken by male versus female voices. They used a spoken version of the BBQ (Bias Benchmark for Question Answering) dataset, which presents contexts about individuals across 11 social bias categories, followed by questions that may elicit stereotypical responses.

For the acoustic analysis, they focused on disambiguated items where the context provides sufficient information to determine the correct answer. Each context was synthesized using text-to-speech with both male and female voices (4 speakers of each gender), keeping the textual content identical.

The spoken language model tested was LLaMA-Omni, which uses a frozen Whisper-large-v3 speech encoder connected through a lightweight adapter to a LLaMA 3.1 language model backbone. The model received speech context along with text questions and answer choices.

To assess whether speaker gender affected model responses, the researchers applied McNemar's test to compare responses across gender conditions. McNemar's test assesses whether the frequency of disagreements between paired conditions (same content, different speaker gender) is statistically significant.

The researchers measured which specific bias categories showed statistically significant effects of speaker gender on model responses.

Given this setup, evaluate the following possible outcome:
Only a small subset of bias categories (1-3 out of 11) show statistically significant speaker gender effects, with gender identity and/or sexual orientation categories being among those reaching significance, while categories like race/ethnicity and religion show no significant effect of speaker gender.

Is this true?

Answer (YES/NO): NO